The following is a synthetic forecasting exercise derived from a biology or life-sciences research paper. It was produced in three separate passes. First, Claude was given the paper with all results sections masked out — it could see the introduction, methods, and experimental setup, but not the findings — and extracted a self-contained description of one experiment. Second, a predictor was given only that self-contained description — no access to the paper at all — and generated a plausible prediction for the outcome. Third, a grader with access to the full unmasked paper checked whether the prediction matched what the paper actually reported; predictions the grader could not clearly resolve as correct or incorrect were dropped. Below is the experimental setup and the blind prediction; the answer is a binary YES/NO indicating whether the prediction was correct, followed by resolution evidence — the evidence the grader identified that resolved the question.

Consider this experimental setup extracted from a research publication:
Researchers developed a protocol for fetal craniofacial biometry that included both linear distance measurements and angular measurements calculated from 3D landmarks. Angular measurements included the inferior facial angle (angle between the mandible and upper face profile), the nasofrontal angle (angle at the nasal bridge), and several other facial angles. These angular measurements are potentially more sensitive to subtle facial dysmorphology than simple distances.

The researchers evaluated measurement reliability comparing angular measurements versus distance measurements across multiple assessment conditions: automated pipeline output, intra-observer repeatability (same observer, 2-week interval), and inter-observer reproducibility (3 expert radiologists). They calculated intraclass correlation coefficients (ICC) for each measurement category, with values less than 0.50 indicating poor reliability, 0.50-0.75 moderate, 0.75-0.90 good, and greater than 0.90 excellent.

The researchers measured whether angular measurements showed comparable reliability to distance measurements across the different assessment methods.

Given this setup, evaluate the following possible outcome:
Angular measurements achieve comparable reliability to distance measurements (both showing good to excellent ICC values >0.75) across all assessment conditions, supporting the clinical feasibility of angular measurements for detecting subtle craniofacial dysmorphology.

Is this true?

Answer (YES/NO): NO